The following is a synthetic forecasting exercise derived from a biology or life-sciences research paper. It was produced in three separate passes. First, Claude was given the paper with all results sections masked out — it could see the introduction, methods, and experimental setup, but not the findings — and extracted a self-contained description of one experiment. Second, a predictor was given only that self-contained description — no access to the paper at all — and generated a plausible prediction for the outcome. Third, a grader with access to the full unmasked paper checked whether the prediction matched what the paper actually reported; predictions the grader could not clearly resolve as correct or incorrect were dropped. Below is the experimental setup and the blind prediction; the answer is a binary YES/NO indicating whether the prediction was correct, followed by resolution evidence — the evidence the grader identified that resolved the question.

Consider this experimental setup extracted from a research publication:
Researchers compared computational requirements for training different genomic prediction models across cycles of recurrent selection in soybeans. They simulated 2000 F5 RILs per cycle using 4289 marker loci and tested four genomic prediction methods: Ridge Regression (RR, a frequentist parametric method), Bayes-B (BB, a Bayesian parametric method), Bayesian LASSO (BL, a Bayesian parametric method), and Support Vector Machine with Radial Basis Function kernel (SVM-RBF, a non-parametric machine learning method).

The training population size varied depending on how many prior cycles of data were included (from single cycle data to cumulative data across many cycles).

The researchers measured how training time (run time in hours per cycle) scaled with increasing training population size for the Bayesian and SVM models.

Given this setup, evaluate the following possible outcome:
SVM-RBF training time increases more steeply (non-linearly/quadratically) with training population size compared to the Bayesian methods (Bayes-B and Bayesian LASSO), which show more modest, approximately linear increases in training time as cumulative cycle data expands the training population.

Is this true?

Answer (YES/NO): NO